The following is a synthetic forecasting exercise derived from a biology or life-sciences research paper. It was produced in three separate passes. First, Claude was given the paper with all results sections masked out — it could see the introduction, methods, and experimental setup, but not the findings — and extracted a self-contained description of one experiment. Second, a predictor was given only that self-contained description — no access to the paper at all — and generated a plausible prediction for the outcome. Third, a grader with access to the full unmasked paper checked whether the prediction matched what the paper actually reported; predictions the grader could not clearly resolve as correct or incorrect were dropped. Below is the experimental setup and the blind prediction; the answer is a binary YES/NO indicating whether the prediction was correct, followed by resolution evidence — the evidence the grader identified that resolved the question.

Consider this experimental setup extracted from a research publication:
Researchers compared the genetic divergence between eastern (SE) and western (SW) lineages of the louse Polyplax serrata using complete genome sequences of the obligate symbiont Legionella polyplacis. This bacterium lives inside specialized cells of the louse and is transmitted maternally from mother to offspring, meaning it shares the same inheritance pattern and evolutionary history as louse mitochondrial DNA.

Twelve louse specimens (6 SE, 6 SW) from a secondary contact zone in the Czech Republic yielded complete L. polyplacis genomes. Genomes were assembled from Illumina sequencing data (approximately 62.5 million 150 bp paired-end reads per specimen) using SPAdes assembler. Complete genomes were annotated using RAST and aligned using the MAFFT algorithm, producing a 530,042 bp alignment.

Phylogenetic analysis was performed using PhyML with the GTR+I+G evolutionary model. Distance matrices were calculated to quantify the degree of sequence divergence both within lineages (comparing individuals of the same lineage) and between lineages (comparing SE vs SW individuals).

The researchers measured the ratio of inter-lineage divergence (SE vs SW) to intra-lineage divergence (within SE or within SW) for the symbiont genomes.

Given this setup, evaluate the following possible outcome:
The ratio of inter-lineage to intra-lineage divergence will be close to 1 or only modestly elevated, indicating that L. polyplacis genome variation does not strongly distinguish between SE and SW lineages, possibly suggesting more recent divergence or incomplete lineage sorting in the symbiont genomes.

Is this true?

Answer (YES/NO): NO